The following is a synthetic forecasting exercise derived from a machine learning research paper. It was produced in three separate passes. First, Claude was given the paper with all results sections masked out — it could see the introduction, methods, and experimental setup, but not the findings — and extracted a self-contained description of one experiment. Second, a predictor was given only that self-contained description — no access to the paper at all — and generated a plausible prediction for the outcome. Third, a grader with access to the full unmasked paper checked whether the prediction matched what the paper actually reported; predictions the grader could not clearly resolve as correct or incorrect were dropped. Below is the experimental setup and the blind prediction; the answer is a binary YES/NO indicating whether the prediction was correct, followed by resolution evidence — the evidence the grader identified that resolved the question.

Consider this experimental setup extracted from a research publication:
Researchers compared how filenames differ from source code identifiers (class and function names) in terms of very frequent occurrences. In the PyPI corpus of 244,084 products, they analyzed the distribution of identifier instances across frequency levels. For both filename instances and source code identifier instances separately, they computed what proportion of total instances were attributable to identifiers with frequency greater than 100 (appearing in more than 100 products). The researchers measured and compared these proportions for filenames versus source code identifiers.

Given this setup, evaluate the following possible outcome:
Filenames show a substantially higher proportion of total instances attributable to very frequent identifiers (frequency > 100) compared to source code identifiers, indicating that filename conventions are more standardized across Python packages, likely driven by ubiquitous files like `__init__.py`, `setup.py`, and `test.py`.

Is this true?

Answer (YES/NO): YES